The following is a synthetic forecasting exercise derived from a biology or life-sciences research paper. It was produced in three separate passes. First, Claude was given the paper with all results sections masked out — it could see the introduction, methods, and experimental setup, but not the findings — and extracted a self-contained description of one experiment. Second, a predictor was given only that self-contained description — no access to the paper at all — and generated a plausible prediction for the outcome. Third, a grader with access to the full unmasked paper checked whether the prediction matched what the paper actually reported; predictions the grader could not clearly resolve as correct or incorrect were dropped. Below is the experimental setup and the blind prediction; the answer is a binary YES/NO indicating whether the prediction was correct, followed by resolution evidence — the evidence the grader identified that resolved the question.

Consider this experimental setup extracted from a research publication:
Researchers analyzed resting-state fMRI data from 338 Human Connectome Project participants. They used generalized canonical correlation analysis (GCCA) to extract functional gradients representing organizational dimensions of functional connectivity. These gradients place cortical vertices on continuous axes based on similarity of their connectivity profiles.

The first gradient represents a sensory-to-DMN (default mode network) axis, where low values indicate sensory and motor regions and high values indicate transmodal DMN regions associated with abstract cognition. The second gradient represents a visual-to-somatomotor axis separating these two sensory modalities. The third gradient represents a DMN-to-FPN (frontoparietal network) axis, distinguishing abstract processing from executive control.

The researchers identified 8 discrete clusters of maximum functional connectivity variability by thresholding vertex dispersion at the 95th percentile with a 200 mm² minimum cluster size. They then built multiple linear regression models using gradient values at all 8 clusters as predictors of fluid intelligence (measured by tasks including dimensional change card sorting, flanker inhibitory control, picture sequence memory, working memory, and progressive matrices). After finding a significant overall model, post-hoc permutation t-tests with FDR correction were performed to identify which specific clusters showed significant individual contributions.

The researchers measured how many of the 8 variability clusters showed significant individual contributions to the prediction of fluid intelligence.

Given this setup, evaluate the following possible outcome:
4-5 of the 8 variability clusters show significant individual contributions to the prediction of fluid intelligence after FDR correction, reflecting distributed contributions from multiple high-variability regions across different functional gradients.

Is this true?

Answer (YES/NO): NO